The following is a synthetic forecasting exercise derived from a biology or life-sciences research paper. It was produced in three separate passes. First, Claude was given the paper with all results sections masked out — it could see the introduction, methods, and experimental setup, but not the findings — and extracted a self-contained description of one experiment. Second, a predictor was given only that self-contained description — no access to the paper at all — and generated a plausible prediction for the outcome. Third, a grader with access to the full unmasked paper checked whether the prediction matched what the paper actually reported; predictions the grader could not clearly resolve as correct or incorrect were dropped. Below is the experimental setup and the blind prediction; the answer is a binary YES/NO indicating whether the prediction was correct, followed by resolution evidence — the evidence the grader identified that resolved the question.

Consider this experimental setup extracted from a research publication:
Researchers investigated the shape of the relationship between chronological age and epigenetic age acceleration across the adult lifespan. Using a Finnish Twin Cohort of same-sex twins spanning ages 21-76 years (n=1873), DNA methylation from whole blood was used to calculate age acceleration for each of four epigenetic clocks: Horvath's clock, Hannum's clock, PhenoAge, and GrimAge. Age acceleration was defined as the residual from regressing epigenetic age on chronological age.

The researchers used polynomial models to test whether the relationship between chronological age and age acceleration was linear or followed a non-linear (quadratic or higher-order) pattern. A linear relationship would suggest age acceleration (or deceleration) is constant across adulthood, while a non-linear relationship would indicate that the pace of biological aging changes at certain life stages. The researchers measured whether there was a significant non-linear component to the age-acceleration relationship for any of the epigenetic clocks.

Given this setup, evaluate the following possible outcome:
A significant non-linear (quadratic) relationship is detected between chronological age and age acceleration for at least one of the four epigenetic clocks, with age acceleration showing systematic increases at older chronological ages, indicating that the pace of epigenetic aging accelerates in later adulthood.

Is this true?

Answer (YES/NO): NO